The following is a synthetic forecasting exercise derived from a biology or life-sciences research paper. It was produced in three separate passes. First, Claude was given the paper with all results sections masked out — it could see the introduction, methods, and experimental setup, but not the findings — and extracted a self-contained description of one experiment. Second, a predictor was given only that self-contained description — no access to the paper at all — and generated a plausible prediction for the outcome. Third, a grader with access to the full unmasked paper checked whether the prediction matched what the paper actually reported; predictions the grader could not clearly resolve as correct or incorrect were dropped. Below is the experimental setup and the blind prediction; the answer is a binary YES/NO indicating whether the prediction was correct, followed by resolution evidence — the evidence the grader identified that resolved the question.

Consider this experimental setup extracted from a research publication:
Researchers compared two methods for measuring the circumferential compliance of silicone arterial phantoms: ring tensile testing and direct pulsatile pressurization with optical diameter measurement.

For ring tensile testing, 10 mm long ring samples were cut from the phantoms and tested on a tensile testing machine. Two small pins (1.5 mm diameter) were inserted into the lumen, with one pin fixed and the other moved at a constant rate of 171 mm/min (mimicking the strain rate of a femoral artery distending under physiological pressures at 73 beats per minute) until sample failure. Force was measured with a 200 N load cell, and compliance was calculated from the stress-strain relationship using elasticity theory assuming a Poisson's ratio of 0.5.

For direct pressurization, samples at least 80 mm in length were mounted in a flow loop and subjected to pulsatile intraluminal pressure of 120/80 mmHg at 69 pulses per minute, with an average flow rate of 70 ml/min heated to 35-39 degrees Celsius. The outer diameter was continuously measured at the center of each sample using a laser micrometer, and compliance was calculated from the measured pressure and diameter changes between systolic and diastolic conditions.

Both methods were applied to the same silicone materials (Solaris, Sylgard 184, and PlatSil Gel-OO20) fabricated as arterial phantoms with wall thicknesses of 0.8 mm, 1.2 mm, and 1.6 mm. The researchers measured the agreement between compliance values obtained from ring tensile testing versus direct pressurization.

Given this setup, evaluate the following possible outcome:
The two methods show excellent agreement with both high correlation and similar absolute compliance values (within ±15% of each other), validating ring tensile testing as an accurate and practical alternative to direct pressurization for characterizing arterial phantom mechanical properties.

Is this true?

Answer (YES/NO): NO